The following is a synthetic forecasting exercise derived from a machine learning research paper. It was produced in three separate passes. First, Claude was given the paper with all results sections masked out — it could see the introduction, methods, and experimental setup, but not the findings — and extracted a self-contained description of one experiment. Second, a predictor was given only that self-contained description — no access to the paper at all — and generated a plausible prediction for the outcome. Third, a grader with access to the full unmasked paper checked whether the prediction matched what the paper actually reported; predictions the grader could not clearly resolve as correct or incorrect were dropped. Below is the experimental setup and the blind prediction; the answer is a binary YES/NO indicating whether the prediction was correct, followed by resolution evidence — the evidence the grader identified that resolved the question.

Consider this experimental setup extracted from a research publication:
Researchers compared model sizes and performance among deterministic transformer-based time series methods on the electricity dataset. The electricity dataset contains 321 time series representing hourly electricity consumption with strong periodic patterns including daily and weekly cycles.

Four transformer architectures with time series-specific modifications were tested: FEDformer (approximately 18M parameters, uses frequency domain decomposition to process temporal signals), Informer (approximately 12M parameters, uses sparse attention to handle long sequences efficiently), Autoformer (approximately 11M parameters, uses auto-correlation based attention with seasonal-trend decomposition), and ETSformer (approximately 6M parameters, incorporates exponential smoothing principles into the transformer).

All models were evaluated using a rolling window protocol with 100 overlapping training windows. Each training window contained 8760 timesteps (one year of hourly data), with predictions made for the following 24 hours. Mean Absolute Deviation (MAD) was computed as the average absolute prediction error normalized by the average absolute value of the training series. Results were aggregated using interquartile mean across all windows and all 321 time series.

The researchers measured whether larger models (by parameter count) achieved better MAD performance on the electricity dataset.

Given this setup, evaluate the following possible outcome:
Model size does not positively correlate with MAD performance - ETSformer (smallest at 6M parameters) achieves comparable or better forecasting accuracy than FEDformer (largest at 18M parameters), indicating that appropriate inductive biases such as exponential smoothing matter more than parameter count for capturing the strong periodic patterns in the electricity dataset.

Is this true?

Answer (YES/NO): NO